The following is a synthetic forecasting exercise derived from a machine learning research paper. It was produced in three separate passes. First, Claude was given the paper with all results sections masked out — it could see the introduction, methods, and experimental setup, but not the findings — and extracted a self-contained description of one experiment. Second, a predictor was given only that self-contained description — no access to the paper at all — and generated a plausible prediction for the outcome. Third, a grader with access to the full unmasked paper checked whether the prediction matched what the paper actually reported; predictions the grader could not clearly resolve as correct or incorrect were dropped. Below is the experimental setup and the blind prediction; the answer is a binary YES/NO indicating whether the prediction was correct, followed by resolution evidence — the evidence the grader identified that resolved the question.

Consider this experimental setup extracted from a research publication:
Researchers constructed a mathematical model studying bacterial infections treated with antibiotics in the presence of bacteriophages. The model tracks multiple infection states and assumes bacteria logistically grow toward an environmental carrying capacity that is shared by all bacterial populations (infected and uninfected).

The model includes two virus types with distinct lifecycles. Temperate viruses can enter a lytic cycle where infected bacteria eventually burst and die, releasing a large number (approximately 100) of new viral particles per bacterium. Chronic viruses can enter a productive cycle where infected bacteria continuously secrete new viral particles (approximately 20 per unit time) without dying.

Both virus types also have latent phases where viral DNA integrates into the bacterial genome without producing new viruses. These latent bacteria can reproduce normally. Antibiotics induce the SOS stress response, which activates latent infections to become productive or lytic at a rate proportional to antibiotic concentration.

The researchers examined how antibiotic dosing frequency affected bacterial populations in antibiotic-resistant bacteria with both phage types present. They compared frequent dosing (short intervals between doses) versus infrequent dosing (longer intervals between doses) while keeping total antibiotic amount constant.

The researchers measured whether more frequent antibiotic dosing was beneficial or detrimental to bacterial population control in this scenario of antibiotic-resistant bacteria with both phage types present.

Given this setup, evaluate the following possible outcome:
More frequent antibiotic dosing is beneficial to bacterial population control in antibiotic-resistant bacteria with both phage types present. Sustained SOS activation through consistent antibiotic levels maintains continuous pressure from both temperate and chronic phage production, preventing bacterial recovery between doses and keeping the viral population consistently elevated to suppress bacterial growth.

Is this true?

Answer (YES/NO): NO